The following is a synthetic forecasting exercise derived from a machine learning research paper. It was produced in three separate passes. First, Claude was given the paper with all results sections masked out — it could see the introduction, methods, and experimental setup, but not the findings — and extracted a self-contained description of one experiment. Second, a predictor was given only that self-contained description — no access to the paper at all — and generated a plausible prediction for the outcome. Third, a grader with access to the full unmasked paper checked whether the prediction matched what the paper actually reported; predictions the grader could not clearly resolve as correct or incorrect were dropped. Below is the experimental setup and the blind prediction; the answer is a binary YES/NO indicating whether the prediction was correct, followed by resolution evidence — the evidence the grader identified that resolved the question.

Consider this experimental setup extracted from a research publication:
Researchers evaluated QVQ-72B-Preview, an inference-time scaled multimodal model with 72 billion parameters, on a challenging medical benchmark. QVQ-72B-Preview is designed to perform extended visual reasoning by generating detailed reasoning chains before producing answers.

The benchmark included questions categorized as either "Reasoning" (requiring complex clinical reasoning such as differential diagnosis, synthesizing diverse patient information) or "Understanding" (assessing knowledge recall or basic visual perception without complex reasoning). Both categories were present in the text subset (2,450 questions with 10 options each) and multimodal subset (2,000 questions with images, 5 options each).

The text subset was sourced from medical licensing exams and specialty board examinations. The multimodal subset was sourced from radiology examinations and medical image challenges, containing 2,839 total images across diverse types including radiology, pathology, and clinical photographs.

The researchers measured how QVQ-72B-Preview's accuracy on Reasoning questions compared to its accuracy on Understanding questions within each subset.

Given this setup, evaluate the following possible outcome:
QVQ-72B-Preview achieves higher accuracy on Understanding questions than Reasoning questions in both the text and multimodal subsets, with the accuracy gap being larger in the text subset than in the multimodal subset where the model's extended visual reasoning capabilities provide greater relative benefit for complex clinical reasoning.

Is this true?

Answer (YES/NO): NO